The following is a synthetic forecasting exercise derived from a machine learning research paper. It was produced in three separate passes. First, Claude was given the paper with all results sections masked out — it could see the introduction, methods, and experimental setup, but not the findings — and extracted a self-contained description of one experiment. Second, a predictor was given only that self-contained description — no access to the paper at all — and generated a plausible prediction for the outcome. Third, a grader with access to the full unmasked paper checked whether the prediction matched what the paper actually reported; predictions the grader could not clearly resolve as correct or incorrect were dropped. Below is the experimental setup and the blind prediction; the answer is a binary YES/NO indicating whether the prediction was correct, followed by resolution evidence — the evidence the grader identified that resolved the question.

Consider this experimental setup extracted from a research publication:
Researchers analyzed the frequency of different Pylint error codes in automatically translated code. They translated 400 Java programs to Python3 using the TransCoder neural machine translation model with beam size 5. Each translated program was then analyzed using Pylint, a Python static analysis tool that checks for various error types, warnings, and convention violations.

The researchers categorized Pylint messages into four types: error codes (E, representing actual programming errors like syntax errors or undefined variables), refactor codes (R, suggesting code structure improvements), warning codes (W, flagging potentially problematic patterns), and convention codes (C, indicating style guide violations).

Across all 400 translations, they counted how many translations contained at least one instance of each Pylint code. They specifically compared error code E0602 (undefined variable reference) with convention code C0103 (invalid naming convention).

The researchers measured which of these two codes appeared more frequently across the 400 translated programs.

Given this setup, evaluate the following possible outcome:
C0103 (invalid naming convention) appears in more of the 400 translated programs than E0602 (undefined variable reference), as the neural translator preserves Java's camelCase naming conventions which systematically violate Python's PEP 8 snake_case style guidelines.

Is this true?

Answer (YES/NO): YES